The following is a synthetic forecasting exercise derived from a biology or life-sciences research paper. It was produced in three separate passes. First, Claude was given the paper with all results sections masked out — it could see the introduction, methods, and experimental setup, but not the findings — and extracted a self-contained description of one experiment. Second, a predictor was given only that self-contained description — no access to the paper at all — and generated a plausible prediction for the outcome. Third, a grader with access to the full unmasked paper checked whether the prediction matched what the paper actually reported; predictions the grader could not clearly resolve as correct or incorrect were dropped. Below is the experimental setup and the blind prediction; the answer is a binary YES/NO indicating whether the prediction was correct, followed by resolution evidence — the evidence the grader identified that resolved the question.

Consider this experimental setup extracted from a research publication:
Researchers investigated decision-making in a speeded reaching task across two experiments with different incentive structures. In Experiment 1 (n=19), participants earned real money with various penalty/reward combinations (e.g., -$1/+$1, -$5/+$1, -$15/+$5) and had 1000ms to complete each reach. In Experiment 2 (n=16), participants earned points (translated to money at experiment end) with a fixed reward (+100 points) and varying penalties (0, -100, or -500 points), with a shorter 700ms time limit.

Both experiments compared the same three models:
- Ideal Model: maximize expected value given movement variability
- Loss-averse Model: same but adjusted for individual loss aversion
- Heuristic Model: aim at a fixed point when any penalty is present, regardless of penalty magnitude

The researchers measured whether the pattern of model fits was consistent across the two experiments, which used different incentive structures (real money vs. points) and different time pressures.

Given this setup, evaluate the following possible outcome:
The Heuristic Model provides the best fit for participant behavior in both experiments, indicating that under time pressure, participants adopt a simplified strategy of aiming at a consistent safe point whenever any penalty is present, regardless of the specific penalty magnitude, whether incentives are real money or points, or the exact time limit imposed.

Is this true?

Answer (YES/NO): YES